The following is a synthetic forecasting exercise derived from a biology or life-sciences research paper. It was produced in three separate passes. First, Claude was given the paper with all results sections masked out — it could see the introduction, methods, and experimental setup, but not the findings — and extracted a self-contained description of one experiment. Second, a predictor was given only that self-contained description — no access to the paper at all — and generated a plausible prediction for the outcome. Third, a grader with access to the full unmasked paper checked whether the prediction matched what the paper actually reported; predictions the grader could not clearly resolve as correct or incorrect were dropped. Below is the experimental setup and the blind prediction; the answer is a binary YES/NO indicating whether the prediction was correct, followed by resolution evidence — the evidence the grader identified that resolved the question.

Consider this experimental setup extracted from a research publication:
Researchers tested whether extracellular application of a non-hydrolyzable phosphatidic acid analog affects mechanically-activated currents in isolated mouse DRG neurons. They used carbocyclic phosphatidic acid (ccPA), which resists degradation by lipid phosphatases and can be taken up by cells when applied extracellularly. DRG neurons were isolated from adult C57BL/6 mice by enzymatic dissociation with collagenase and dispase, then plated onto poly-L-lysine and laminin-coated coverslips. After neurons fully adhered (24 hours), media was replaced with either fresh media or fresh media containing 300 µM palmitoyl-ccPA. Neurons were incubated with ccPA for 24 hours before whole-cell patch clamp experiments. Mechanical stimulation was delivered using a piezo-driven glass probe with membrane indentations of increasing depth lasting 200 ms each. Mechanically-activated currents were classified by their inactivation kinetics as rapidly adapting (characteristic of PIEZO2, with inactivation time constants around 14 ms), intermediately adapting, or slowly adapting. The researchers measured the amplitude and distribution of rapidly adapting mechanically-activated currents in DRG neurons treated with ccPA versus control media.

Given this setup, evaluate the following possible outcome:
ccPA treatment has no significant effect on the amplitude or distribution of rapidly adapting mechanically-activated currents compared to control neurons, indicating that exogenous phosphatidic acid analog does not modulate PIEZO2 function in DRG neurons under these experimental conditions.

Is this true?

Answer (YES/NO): NO